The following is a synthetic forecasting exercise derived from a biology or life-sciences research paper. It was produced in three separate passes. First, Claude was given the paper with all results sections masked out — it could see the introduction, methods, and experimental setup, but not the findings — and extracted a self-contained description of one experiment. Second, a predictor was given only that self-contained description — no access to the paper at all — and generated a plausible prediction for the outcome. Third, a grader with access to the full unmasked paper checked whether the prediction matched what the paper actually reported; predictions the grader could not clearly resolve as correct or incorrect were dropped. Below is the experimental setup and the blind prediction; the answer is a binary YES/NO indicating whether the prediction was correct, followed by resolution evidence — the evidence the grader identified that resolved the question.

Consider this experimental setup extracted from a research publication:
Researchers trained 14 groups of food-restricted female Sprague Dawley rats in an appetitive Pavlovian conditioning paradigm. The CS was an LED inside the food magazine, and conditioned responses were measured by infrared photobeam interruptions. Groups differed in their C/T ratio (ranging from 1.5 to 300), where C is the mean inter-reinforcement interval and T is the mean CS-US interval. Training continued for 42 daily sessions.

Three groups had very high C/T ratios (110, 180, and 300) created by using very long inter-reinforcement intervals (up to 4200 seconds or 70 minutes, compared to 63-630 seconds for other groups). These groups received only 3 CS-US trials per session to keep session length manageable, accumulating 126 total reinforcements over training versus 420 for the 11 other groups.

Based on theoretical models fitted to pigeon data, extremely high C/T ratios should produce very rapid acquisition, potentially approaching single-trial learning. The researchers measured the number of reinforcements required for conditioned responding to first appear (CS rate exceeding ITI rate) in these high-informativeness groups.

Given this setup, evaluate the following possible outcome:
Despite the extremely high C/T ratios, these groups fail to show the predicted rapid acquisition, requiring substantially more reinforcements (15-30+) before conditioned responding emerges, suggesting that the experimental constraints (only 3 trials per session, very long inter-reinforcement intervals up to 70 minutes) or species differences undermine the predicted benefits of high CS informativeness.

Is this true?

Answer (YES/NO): NO